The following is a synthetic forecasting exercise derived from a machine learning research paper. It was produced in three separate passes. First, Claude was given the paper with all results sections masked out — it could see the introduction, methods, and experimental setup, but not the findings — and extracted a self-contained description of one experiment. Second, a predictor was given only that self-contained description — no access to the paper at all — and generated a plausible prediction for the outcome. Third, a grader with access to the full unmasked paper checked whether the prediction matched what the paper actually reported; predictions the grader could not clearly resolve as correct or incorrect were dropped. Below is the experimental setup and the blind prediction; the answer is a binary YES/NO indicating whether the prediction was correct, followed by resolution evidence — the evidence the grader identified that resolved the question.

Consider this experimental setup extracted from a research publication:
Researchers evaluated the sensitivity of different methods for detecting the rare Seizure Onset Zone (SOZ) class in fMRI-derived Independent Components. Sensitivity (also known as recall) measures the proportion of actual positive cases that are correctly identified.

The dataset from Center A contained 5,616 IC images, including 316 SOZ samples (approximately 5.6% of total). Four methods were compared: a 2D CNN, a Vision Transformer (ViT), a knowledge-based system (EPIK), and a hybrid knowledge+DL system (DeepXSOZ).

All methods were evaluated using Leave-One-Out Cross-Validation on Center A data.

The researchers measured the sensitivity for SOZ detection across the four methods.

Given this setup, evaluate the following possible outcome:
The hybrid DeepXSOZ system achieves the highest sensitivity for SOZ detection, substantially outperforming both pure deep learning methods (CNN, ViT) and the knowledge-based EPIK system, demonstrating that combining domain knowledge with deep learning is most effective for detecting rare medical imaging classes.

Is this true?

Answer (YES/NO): YES